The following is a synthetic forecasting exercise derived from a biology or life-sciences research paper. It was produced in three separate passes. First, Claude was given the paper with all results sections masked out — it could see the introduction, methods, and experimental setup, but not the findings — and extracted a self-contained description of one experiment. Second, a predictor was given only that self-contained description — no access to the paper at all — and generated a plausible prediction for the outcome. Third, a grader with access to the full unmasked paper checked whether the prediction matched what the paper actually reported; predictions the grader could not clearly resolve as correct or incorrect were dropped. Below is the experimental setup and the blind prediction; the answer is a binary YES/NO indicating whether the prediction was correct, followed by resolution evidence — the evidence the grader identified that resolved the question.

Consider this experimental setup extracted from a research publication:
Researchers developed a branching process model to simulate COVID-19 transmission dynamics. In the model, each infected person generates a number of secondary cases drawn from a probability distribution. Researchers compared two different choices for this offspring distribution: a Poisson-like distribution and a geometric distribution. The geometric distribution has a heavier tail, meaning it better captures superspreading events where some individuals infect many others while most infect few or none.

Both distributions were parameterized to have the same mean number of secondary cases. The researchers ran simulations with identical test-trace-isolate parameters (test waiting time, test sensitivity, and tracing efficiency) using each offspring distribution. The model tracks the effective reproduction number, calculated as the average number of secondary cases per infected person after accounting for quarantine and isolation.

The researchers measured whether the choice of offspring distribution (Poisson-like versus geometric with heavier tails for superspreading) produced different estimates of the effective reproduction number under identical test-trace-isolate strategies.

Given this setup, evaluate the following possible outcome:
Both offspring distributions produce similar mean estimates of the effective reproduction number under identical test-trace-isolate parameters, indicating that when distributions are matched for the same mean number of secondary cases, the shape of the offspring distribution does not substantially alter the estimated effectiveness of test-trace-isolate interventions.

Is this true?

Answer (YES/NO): YES